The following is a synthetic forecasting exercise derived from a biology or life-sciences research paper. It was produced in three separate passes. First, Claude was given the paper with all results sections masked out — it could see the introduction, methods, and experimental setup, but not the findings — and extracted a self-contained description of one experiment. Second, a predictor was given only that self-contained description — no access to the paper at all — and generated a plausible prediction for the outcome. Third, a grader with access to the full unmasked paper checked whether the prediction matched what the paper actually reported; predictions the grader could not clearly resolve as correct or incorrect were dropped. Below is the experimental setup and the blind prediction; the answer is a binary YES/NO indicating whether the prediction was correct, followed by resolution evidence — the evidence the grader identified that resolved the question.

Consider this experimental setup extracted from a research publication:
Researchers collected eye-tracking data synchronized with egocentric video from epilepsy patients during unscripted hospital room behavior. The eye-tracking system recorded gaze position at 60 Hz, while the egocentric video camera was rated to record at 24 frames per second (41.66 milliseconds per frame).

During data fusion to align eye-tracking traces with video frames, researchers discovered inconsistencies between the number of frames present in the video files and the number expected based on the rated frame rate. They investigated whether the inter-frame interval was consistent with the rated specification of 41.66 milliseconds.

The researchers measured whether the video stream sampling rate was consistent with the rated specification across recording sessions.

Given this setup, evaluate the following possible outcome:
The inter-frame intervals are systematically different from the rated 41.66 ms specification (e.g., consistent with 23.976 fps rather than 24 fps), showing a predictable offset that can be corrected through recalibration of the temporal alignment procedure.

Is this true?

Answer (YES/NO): YES